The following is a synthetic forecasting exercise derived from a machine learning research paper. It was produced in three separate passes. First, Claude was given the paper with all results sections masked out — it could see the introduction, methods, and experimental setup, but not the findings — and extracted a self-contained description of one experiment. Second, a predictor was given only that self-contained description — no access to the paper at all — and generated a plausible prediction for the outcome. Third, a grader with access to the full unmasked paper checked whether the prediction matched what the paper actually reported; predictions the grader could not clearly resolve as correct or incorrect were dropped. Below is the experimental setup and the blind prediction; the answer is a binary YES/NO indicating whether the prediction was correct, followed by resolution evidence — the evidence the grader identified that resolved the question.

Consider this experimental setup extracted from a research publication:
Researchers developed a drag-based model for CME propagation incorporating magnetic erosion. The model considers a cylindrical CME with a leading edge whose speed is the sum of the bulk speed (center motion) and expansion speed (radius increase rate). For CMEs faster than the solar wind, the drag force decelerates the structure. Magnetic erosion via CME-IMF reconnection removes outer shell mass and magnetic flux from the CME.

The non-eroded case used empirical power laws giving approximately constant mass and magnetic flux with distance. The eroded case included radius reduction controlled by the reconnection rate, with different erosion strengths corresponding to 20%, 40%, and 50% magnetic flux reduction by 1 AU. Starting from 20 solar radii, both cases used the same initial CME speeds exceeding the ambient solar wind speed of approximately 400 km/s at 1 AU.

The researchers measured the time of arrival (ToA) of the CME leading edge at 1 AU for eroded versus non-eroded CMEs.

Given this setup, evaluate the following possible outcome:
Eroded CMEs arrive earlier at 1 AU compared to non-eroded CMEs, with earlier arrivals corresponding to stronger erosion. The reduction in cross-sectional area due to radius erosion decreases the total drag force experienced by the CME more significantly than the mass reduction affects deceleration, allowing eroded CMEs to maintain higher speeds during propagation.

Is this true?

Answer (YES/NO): NO